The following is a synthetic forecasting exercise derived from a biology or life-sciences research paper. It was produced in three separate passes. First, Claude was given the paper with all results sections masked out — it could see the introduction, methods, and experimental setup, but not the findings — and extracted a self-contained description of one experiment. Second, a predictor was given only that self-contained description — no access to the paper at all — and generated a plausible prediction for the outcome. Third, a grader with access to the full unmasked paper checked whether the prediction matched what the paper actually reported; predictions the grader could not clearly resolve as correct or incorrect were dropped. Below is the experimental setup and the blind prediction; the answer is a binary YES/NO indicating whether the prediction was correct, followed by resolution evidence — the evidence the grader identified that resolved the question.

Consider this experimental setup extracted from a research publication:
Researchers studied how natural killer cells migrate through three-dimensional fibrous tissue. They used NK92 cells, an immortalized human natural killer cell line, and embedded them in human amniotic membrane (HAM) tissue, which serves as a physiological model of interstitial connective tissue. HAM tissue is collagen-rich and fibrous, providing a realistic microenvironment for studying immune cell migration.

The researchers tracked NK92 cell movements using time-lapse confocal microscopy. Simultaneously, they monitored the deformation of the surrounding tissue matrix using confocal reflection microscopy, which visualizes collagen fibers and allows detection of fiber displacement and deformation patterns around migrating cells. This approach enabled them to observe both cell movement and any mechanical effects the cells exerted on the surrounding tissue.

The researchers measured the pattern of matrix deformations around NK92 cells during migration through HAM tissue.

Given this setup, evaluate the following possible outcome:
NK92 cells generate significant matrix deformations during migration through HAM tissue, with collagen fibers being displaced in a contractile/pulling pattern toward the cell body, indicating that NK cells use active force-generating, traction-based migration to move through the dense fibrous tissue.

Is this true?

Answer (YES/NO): NO